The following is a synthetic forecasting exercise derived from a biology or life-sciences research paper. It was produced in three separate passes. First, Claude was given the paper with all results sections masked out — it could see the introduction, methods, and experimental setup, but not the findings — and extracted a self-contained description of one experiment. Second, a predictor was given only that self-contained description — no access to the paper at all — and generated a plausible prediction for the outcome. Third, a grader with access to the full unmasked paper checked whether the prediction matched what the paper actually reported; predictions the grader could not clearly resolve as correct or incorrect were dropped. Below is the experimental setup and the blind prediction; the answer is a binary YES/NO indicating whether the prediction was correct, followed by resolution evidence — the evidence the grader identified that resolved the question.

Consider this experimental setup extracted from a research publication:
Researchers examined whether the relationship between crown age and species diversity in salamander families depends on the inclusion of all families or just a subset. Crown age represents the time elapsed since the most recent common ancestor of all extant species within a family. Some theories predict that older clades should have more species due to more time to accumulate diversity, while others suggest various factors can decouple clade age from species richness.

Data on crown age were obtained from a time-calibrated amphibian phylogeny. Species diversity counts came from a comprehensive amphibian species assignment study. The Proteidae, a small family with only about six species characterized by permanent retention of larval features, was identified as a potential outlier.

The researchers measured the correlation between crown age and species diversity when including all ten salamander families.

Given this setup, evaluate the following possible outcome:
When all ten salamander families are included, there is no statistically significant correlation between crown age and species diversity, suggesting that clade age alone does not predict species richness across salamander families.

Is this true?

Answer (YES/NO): YES